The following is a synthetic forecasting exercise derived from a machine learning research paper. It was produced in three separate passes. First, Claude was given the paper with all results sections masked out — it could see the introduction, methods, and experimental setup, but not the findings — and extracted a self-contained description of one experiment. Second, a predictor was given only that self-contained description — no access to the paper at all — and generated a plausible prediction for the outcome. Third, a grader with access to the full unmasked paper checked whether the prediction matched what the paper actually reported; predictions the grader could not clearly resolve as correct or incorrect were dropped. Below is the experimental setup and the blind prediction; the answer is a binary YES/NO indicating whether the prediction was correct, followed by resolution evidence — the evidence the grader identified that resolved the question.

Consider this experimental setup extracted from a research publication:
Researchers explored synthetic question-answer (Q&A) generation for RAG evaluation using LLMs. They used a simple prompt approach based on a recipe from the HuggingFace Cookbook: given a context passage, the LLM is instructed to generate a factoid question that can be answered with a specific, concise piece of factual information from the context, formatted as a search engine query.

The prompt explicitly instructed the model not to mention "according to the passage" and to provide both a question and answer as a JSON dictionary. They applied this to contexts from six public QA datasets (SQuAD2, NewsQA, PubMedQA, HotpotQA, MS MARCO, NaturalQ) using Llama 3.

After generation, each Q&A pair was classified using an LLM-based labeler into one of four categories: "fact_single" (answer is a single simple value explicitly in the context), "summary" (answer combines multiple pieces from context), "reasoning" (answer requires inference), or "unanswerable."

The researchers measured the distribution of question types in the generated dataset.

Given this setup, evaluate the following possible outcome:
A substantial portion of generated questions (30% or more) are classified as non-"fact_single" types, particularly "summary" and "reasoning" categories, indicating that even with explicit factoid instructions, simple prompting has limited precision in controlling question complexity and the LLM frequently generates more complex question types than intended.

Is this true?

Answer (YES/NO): NO